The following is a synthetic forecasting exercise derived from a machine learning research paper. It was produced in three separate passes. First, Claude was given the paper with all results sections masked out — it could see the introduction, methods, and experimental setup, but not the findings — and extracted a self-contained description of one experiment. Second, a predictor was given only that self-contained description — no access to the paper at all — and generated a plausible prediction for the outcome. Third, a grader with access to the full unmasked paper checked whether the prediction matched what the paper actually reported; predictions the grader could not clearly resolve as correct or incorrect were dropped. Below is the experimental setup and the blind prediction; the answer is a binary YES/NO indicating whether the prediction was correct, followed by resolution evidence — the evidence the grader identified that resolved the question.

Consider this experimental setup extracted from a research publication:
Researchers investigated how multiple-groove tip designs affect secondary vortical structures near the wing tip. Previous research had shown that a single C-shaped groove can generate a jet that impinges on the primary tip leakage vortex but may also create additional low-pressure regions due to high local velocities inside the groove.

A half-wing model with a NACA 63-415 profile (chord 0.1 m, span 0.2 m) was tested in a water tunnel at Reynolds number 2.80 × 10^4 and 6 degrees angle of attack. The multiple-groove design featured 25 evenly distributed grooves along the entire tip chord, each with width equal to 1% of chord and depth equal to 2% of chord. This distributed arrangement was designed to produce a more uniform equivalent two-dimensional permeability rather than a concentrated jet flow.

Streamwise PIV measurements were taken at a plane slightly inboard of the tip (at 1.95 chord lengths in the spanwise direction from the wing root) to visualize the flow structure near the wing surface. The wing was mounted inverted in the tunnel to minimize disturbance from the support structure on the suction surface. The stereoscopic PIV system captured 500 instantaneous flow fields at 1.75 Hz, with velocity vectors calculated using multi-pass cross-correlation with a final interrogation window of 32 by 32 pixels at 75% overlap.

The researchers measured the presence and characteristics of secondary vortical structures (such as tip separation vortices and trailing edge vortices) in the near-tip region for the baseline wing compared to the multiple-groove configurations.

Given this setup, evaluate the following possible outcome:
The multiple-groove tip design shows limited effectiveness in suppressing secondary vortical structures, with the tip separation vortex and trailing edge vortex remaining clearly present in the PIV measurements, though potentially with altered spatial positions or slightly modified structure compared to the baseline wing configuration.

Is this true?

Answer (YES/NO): NO